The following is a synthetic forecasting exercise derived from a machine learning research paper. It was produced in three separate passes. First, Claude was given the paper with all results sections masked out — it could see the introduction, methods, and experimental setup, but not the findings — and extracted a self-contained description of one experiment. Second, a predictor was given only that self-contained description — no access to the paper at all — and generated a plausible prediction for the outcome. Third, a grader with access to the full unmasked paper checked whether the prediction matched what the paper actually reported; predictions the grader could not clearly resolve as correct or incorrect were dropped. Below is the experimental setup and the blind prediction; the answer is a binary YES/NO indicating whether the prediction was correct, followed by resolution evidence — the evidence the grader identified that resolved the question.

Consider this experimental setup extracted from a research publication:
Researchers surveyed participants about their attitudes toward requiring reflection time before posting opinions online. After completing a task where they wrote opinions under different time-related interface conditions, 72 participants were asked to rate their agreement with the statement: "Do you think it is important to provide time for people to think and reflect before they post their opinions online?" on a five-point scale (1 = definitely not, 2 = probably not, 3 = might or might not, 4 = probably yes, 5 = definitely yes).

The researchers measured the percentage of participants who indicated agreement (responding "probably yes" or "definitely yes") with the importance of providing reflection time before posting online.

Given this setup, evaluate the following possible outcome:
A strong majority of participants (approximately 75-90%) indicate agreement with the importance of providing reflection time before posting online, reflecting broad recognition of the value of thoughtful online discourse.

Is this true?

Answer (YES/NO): YES